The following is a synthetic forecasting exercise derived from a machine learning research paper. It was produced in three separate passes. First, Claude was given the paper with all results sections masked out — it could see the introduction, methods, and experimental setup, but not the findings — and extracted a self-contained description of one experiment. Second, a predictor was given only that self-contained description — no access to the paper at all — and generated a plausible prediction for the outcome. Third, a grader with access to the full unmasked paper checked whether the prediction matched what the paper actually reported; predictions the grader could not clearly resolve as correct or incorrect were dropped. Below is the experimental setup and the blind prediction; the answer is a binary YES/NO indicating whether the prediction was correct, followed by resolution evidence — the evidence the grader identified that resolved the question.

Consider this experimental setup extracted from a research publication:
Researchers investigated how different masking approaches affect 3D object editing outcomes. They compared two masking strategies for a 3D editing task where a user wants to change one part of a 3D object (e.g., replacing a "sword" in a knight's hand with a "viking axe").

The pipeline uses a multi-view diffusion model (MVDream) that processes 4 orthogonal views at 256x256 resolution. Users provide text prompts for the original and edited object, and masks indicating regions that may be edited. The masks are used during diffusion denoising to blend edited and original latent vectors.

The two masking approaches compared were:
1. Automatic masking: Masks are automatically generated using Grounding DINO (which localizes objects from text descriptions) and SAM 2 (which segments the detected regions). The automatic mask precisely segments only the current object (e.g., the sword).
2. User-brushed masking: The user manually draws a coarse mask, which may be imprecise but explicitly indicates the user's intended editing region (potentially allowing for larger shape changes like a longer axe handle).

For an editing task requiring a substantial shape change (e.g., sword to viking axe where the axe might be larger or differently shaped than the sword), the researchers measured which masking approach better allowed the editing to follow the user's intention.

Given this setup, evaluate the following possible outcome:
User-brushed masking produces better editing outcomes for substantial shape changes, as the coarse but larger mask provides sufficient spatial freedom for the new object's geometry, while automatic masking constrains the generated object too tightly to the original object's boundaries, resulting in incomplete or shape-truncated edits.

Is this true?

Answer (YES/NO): YES